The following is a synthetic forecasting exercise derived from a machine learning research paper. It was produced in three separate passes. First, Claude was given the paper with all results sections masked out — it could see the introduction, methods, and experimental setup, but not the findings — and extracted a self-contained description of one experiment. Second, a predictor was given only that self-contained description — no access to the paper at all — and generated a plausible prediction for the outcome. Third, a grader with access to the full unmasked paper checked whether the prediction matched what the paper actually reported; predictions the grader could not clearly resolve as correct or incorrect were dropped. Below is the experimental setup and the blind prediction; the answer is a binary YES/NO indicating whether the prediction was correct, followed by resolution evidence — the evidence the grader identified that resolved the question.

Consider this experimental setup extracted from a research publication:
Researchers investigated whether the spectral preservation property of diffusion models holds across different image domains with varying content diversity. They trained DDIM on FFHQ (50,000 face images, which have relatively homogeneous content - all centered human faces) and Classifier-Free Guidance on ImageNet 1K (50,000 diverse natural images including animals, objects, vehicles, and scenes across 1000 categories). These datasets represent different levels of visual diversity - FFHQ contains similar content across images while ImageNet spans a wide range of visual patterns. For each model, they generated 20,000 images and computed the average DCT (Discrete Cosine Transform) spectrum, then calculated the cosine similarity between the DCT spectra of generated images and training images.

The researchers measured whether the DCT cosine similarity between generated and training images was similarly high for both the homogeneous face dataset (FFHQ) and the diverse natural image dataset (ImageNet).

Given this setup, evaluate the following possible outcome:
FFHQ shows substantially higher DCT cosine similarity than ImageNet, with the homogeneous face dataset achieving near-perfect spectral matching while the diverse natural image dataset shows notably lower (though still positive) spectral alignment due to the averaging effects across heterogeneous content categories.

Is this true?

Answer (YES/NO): NO